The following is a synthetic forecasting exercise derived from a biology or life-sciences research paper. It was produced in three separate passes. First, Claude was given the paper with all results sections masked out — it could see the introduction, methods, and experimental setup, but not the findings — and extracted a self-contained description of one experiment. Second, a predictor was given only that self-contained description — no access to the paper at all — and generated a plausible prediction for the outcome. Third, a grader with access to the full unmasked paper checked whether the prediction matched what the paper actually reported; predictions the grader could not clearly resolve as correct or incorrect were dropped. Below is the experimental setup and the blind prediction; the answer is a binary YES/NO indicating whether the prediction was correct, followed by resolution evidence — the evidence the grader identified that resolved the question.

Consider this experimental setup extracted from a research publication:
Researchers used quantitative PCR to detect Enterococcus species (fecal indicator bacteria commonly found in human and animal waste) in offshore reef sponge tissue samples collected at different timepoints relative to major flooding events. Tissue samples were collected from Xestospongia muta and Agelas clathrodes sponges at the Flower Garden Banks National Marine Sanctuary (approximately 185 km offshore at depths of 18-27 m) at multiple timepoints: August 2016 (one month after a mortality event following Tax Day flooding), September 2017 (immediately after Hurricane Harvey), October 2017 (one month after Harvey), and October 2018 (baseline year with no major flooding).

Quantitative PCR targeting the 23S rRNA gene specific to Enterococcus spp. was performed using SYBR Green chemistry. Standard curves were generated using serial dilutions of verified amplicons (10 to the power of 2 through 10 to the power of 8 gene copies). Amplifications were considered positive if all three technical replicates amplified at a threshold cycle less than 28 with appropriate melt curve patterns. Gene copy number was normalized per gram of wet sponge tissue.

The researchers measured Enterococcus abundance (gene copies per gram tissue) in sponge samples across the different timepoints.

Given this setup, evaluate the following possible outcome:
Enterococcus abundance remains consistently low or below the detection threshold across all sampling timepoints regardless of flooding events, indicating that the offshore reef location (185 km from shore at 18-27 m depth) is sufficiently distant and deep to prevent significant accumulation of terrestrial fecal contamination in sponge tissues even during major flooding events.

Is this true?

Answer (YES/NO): NO